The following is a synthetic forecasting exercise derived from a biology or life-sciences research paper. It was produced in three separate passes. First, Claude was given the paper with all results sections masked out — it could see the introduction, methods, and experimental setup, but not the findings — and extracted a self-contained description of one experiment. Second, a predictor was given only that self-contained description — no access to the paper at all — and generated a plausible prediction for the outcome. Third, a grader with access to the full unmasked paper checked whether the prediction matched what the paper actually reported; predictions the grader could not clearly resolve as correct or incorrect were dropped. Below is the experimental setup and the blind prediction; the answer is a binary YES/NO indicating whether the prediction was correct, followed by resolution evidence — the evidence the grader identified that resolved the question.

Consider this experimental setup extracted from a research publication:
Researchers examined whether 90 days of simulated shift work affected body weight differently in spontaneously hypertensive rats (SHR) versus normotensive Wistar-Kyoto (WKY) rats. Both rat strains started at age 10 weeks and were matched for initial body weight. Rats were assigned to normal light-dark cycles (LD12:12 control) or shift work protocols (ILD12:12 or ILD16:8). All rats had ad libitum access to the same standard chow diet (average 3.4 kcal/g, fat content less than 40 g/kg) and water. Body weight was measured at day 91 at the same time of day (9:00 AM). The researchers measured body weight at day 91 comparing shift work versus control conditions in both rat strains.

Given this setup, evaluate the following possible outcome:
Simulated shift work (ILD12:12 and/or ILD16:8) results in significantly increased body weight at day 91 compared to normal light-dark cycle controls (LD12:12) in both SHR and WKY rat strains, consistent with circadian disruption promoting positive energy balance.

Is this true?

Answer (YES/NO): YES